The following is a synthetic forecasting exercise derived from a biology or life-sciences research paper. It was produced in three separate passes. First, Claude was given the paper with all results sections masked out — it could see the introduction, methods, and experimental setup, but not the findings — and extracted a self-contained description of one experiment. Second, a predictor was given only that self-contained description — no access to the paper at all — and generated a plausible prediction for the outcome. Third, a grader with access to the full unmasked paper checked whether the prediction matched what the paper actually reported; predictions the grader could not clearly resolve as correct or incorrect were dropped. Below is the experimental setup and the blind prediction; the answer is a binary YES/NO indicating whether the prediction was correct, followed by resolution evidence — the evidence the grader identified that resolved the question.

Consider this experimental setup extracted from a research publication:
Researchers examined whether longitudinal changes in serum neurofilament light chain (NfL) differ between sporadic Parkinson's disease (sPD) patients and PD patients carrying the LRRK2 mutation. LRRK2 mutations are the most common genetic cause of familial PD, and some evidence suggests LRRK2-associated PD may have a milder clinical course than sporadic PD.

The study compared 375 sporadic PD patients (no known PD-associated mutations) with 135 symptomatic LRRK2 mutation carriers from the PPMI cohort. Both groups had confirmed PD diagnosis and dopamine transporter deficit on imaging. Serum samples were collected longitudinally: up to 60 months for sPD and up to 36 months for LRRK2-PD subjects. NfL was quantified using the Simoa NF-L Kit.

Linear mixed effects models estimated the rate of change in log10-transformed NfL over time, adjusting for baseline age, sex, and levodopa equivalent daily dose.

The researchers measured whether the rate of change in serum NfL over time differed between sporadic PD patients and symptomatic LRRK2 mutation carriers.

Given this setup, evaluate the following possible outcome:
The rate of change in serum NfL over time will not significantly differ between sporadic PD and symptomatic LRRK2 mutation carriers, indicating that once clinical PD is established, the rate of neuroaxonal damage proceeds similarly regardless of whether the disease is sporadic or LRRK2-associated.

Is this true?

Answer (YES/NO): NO